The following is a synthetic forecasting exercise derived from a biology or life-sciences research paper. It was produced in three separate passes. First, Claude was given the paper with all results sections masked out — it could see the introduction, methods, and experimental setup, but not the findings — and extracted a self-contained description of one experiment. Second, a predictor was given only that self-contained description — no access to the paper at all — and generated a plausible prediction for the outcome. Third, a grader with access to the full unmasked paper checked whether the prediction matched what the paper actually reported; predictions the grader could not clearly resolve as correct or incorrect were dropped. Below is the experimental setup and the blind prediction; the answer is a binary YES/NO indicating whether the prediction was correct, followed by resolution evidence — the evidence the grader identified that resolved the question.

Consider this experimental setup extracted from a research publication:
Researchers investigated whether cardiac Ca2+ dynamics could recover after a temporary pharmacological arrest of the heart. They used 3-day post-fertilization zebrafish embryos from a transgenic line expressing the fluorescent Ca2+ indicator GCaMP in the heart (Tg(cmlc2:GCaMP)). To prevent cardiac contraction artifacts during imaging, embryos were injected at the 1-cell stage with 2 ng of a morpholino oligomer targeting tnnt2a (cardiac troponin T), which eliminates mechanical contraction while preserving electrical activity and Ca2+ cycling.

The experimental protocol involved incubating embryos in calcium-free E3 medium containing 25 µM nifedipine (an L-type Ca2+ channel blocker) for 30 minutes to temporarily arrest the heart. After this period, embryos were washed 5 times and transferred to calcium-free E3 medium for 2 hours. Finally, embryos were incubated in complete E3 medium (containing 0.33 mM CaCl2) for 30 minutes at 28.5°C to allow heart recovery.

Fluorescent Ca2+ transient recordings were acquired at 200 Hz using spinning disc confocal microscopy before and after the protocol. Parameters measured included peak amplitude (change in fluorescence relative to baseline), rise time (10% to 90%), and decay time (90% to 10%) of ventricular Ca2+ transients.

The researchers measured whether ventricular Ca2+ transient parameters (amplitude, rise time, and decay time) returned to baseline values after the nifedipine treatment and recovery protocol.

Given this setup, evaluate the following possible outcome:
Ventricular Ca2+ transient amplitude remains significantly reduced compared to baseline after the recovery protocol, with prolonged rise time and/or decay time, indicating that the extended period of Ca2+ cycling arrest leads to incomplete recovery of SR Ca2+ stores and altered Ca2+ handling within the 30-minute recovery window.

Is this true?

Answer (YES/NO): NO